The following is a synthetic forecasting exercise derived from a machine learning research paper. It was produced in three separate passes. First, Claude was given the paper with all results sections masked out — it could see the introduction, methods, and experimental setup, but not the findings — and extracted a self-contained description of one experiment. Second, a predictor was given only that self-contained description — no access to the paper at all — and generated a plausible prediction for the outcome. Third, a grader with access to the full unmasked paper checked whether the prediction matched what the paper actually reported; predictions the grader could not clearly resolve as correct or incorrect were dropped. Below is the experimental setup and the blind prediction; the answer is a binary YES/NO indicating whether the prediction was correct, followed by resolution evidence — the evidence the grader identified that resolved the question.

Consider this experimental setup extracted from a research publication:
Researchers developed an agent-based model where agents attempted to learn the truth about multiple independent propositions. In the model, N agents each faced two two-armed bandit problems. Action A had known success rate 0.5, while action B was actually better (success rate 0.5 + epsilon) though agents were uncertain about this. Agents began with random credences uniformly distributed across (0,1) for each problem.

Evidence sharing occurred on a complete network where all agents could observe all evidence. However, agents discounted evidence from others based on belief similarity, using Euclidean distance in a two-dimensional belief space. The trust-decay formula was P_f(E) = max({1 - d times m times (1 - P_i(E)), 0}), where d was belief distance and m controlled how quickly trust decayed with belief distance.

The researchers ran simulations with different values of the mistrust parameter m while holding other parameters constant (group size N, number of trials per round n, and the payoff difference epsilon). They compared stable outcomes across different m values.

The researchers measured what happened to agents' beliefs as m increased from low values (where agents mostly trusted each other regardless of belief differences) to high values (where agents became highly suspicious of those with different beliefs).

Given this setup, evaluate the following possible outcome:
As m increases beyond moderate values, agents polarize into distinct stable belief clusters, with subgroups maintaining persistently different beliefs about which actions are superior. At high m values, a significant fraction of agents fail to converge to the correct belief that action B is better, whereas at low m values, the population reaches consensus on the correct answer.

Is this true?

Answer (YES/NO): YES